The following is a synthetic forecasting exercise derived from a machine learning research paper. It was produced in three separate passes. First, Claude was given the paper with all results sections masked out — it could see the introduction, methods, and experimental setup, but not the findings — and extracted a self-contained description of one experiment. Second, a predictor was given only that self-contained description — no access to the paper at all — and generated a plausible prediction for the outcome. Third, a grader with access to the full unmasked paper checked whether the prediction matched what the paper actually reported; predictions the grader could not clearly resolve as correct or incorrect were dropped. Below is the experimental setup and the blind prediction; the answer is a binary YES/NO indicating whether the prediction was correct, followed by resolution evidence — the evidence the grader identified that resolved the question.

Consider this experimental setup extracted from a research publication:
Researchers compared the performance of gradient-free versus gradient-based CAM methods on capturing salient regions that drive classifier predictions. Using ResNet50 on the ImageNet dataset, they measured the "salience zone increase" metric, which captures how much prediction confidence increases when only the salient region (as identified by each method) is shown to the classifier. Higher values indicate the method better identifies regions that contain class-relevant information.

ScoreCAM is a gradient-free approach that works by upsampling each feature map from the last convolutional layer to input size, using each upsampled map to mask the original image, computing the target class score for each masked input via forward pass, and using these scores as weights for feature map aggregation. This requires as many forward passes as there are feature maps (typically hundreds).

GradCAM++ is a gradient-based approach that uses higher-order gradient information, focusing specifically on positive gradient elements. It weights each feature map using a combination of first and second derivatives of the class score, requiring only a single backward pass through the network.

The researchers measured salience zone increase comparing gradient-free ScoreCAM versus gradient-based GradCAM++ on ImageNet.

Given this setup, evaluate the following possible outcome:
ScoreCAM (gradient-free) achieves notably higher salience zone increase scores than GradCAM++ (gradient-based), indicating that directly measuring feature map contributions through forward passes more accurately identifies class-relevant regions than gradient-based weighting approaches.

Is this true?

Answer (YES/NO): YES